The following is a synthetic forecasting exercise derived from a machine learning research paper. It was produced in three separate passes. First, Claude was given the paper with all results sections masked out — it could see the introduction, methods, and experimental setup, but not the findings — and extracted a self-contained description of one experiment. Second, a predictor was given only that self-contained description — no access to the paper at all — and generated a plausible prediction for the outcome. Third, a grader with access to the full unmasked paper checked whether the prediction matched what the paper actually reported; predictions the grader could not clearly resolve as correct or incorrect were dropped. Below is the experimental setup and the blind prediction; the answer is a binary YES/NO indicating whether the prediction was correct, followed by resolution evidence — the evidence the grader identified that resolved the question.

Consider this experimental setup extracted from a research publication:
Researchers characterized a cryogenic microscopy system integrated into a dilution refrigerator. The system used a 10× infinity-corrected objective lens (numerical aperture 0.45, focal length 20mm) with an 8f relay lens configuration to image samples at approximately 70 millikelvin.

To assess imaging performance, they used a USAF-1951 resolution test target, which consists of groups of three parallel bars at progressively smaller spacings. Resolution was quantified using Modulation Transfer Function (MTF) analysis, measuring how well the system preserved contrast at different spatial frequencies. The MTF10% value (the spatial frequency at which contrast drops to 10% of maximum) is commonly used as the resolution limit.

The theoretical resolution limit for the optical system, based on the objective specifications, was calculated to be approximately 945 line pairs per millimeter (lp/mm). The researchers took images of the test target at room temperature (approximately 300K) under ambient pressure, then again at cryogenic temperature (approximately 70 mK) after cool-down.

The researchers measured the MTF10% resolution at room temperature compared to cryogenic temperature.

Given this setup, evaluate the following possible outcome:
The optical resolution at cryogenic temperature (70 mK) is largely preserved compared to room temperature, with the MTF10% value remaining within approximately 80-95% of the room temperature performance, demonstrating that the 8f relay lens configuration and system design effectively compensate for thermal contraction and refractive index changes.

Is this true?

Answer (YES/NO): NO